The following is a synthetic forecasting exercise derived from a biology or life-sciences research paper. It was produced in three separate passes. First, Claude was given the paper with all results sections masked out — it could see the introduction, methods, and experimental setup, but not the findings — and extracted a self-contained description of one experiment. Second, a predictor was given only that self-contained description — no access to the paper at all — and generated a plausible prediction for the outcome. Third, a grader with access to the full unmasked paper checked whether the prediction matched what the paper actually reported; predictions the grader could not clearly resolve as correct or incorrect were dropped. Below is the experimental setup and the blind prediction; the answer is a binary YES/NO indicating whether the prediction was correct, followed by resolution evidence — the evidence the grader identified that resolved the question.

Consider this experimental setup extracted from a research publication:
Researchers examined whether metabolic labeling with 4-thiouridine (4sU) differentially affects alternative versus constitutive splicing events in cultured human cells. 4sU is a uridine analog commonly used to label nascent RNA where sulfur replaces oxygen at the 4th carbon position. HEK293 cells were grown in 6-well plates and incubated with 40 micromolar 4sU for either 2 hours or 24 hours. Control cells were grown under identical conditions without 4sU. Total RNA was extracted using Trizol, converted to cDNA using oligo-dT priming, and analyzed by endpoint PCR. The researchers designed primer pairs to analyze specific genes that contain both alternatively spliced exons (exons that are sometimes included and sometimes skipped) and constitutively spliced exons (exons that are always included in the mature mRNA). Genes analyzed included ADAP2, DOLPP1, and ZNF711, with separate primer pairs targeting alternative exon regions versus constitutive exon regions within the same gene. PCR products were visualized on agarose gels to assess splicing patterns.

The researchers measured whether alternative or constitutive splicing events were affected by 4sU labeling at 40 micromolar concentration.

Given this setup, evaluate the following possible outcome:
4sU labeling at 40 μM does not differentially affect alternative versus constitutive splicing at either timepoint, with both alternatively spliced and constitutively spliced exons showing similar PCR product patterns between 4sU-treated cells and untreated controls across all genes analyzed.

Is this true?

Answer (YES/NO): NO